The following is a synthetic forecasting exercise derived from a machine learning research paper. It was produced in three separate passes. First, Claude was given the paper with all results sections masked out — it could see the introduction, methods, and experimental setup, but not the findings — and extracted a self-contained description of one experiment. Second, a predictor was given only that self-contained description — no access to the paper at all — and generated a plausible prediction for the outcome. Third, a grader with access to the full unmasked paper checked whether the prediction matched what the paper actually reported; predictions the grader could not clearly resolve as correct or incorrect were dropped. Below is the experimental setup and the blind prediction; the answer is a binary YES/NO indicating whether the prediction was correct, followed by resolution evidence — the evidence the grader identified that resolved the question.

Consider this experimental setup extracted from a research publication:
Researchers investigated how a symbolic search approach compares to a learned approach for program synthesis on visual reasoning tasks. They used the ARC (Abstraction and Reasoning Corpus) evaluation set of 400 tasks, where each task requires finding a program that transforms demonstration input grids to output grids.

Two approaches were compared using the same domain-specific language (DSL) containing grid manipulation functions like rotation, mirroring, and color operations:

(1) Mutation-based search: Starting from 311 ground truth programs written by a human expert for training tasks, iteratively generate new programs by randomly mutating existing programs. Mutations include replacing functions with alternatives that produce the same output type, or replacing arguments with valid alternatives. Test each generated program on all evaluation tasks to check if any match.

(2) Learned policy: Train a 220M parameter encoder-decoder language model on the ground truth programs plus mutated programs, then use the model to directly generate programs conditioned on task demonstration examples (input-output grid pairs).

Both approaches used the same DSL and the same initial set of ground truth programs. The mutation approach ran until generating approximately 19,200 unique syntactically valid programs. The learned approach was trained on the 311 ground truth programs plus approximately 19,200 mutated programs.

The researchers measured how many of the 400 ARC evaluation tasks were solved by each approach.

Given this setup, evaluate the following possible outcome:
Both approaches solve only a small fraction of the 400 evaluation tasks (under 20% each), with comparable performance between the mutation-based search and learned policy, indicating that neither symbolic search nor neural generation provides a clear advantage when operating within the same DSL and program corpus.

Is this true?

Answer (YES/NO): NO